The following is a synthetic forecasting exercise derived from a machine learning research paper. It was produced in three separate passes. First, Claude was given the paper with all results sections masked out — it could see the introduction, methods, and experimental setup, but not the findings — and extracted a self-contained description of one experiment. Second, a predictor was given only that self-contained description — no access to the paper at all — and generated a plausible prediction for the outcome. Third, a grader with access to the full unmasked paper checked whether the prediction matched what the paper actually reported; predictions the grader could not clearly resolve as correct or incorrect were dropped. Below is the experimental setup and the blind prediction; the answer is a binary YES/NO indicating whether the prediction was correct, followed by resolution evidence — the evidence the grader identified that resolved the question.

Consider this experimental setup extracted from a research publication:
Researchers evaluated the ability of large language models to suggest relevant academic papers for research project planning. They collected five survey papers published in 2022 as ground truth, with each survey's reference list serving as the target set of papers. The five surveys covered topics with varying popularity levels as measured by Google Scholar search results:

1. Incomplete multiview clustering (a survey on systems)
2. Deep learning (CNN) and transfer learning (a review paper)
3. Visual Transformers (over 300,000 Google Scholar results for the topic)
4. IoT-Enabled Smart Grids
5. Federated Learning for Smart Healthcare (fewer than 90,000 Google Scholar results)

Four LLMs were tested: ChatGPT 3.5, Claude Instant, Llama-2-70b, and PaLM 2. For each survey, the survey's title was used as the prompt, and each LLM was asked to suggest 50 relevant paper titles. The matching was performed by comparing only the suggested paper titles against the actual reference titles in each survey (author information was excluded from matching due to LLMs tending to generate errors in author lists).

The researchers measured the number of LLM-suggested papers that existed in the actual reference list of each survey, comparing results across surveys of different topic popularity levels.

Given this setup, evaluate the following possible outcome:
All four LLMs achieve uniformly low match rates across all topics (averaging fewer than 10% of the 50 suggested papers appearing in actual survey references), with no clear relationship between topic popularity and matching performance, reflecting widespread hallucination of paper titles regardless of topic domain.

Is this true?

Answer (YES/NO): NO